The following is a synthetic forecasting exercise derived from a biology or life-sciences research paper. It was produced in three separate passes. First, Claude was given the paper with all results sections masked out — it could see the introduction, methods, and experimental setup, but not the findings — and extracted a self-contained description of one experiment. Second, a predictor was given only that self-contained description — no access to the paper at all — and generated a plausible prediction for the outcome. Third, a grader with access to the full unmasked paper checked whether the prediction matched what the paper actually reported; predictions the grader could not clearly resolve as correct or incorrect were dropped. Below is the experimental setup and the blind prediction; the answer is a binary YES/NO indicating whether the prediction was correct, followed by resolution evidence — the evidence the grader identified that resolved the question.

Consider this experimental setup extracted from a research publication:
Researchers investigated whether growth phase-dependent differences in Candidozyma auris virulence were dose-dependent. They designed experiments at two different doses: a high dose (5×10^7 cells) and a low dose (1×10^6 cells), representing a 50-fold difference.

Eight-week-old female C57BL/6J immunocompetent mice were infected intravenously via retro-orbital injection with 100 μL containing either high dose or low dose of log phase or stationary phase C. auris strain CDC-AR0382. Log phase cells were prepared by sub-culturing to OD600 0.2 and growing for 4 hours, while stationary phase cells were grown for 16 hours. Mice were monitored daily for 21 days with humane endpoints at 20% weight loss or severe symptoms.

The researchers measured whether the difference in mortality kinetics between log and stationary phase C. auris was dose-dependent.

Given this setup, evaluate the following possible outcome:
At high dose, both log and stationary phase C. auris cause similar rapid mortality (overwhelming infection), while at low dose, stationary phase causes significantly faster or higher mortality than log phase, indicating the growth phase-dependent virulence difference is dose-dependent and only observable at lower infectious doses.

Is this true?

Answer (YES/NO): NO